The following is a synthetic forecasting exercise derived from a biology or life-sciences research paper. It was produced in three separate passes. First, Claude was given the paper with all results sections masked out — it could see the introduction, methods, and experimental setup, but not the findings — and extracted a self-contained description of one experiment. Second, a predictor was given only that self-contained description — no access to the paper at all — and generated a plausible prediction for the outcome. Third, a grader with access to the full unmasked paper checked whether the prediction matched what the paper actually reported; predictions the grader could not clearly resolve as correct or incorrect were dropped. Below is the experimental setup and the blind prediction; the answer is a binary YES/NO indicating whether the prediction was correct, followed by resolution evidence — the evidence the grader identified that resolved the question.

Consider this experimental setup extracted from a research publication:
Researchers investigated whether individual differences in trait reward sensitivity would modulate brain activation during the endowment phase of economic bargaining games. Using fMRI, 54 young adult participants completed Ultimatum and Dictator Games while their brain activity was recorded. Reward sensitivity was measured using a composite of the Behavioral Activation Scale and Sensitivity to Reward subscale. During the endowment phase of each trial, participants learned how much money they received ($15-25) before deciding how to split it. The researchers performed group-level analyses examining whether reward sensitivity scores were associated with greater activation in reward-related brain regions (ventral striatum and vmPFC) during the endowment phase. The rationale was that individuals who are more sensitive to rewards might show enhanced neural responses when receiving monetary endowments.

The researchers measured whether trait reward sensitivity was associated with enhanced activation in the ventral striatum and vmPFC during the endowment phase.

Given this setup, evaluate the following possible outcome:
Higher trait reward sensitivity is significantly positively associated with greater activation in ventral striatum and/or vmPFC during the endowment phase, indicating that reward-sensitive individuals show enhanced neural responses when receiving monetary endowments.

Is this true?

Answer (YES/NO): NO